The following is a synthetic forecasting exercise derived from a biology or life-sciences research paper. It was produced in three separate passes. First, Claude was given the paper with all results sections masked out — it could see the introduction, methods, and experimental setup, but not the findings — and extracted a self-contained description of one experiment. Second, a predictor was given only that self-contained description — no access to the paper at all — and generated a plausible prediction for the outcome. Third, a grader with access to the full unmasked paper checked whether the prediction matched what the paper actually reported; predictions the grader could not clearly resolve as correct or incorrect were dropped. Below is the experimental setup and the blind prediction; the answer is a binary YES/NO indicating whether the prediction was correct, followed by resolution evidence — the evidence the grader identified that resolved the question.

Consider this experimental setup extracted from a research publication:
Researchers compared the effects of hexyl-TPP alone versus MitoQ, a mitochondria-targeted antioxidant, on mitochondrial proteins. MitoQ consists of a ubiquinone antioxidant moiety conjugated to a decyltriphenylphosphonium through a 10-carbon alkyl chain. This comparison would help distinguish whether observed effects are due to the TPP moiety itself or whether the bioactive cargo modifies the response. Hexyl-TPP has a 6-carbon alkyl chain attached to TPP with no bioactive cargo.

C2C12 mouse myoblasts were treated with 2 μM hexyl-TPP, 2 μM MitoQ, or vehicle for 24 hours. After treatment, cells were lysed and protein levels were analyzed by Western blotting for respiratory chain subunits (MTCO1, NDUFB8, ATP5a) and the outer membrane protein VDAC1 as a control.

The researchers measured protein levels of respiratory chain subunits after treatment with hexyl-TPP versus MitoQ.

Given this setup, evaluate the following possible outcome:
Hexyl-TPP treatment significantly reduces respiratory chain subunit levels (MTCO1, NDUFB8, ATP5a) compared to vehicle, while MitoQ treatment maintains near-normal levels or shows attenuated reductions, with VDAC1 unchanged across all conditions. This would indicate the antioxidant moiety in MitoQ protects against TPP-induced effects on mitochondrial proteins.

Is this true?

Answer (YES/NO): NO